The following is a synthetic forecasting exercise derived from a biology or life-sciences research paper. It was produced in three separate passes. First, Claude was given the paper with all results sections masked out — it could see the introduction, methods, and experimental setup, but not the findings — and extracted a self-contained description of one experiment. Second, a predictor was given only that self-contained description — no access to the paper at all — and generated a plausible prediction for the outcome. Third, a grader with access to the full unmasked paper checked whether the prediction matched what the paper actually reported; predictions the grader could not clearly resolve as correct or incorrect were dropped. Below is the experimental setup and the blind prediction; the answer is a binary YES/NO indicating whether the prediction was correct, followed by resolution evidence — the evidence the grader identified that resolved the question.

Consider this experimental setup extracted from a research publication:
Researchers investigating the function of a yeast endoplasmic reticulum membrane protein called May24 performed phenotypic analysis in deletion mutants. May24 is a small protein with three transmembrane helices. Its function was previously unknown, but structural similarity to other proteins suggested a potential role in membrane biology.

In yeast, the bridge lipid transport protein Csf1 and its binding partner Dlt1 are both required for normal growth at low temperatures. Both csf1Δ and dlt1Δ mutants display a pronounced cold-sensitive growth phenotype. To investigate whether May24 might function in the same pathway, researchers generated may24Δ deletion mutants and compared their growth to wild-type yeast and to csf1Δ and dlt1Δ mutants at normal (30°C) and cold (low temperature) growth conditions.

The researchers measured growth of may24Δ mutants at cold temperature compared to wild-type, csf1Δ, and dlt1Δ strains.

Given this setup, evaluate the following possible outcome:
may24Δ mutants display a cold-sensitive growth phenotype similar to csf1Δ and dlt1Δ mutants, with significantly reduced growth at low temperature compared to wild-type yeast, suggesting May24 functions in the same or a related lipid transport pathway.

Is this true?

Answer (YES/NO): YES